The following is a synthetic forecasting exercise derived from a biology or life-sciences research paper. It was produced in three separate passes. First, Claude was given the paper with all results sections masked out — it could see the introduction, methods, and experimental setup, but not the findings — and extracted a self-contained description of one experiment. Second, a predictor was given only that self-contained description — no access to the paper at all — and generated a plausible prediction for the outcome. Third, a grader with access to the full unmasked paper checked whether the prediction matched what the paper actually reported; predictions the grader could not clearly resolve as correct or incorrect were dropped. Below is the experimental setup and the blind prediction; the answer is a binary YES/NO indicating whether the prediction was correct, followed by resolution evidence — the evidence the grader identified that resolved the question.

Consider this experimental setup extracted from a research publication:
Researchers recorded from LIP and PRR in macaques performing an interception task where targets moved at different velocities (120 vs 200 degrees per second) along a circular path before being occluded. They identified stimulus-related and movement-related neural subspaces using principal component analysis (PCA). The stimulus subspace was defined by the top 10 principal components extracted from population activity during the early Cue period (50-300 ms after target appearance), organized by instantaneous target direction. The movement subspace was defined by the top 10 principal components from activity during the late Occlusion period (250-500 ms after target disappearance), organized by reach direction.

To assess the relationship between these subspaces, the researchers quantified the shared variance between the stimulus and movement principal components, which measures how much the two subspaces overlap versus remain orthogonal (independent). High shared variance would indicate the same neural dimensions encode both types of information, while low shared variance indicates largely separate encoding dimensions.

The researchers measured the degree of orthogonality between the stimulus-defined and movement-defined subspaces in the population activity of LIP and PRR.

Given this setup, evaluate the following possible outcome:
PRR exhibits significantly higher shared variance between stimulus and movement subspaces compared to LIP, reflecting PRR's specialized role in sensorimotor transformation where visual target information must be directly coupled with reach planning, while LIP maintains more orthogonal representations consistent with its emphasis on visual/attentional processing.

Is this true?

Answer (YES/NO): NO